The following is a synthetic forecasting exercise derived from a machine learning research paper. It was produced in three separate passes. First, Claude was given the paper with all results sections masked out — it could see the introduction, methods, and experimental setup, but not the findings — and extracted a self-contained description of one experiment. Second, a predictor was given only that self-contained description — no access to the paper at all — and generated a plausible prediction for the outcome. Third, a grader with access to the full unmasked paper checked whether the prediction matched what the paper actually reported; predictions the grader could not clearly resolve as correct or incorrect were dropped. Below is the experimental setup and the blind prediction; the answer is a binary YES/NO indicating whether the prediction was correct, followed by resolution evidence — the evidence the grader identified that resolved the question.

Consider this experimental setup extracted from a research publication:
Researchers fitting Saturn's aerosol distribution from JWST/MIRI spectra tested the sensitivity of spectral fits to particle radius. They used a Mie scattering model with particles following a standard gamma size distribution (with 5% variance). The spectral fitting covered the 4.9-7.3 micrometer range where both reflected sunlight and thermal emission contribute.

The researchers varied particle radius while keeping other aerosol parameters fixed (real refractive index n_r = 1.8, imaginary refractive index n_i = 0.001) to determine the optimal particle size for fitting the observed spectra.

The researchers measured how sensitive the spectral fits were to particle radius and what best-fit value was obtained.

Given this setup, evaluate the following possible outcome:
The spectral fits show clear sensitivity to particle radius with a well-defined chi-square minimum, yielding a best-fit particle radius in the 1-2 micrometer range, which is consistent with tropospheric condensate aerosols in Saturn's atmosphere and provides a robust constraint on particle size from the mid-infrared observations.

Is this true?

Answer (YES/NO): NO